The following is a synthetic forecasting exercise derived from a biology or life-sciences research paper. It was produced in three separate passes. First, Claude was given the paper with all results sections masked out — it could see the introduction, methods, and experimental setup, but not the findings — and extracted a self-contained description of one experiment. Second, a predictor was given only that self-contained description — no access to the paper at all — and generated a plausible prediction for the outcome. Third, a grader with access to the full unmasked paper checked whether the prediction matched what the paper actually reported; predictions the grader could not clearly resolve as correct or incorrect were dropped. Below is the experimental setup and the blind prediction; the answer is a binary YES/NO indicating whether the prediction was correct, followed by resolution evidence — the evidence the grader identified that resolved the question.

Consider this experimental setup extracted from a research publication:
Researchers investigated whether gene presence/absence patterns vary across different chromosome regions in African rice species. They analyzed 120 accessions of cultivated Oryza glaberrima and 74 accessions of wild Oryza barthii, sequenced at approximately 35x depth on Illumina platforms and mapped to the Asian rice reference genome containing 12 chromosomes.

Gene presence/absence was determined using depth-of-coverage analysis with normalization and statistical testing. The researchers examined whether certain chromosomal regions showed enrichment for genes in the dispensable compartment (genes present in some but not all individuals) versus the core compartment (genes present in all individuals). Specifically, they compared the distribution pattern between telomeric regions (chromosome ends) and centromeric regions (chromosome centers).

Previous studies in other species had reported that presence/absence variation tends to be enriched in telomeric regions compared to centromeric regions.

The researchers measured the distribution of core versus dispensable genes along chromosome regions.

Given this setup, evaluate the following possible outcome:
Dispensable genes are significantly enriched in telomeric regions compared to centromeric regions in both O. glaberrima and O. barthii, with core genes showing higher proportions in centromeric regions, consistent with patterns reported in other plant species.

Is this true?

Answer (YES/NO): NO